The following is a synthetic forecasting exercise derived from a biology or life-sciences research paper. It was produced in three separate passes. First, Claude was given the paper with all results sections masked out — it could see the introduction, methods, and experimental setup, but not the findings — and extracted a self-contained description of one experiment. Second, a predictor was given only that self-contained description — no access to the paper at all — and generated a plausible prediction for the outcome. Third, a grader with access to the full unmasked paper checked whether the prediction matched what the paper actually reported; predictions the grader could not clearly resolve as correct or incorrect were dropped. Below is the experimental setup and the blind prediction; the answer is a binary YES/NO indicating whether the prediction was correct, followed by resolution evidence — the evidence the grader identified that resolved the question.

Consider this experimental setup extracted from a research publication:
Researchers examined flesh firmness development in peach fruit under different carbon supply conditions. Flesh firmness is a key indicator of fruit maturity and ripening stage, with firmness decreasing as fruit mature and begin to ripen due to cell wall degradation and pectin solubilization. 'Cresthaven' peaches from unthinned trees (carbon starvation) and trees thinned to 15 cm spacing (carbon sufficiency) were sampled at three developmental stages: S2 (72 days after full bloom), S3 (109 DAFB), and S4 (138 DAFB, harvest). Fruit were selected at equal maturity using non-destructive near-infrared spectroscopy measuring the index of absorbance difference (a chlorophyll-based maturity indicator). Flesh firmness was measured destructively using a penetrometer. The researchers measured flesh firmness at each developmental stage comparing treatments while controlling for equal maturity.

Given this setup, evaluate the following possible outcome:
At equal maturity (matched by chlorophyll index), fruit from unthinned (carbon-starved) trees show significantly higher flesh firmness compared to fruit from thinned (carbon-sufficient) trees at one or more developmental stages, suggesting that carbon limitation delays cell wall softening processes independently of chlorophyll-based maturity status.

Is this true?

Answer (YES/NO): NO